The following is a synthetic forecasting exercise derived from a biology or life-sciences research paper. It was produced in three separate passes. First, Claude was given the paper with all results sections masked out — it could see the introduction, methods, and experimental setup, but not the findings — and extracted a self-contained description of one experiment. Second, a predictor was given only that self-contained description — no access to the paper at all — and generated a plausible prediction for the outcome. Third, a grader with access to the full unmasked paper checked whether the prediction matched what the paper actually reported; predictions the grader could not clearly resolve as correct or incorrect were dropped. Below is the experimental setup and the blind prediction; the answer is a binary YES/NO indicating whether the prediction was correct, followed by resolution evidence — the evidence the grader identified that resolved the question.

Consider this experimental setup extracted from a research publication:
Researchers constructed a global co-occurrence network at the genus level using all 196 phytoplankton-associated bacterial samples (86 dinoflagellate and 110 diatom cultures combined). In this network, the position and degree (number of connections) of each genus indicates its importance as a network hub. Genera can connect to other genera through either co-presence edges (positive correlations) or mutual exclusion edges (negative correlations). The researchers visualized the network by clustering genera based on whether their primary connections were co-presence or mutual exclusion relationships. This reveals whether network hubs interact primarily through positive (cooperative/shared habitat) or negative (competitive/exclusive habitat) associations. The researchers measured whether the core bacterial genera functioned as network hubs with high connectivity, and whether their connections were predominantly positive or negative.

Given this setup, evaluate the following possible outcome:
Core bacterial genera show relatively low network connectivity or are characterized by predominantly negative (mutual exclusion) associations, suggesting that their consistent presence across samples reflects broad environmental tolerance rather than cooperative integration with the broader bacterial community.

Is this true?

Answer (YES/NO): NO